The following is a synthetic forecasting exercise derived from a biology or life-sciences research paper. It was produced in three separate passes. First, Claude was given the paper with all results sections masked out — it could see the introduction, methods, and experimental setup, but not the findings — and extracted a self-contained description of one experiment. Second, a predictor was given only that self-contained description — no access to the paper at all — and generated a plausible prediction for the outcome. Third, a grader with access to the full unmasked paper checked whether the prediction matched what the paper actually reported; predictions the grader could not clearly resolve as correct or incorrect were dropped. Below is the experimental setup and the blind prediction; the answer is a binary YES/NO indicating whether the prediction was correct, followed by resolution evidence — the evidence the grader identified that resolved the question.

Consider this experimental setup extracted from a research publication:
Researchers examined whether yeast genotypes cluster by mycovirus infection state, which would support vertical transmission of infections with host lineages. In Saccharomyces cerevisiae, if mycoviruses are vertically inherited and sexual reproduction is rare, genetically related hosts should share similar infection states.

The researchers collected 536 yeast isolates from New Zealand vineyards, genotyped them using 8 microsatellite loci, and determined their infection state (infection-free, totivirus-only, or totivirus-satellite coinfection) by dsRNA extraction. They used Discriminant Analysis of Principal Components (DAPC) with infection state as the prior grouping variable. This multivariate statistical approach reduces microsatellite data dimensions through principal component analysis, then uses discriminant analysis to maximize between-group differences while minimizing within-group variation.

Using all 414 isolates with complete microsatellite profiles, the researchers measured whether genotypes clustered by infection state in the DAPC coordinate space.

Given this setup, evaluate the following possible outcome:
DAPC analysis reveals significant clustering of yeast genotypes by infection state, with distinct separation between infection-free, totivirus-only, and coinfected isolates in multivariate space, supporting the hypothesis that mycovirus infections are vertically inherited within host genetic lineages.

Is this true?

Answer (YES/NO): YES